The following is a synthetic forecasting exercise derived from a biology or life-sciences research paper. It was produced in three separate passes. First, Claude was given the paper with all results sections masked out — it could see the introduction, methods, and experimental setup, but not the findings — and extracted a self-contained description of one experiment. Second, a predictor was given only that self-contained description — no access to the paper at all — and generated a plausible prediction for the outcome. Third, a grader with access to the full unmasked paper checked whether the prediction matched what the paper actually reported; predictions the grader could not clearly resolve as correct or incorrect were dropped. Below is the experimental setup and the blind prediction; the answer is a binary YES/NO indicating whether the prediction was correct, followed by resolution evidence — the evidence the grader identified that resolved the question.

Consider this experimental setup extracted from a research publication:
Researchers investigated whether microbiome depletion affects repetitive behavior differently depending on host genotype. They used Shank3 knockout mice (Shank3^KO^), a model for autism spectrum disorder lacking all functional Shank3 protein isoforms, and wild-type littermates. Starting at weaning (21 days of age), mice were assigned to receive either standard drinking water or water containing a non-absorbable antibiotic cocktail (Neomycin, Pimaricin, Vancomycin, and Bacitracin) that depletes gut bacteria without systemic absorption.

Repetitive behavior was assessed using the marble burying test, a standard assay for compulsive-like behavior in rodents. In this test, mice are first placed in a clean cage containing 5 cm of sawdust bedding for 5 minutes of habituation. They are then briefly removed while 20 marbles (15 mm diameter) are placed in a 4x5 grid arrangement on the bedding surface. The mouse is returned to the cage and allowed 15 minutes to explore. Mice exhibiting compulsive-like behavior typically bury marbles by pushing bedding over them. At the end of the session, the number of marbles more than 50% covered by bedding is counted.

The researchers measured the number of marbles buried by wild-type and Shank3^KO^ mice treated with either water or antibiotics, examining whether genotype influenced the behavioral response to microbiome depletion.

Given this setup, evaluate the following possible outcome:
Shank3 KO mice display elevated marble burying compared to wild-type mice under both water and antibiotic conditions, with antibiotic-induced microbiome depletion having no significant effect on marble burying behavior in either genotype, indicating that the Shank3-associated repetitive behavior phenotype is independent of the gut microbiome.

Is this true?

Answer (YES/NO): NO